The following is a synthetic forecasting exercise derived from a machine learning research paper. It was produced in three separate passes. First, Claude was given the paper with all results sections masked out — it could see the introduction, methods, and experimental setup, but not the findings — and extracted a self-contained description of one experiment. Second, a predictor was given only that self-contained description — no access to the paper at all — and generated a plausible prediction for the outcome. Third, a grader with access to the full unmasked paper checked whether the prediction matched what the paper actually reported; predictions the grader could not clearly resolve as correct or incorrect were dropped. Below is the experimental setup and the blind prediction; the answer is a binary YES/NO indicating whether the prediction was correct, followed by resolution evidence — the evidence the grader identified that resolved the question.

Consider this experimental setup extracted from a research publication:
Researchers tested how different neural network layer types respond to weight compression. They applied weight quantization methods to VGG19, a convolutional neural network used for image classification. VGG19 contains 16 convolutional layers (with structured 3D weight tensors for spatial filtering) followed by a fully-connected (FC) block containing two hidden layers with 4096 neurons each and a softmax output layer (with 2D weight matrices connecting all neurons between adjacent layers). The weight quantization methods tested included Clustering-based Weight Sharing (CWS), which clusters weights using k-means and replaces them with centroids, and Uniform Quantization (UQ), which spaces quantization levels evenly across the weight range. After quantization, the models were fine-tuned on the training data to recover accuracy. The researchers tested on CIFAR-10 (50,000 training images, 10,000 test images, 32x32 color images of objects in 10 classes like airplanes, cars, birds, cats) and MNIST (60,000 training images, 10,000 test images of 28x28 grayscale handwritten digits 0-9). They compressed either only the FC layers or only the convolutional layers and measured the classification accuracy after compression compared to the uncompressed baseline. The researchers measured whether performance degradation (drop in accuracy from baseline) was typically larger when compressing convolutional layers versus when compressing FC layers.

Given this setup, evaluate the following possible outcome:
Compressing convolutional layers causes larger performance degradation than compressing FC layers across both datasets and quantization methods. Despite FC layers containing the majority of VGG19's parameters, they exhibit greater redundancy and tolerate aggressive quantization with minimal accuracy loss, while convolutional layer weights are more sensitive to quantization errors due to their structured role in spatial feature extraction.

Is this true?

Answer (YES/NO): YES